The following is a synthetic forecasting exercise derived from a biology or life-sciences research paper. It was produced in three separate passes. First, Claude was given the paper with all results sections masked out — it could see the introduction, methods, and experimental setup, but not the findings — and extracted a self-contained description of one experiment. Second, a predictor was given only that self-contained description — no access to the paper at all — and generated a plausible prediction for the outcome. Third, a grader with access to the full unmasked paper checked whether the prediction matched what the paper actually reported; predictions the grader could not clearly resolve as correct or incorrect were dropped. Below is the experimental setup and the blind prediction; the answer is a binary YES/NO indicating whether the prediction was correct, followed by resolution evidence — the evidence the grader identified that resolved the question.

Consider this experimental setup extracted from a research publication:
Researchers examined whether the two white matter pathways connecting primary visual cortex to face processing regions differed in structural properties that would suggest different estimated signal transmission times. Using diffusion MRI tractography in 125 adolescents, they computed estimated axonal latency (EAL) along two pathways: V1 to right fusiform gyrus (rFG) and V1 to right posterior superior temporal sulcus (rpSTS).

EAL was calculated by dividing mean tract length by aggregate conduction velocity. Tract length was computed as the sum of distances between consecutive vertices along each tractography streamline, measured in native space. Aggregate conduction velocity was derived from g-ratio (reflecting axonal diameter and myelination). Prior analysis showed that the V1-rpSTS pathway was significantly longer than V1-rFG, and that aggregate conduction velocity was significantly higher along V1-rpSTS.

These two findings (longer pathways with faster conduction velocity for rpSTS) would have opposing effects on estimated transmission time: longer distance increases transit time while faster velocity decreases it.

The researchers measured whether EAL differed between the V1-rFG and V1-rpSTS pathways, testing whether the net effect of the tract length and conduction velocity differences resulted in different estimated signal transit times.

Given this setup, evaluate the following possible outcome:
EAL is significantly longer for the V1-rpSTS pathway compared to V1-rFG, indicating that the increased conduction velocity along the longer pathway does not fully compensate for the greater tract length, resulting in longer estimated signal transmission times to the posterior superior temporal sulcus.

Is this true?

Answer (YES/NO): NO